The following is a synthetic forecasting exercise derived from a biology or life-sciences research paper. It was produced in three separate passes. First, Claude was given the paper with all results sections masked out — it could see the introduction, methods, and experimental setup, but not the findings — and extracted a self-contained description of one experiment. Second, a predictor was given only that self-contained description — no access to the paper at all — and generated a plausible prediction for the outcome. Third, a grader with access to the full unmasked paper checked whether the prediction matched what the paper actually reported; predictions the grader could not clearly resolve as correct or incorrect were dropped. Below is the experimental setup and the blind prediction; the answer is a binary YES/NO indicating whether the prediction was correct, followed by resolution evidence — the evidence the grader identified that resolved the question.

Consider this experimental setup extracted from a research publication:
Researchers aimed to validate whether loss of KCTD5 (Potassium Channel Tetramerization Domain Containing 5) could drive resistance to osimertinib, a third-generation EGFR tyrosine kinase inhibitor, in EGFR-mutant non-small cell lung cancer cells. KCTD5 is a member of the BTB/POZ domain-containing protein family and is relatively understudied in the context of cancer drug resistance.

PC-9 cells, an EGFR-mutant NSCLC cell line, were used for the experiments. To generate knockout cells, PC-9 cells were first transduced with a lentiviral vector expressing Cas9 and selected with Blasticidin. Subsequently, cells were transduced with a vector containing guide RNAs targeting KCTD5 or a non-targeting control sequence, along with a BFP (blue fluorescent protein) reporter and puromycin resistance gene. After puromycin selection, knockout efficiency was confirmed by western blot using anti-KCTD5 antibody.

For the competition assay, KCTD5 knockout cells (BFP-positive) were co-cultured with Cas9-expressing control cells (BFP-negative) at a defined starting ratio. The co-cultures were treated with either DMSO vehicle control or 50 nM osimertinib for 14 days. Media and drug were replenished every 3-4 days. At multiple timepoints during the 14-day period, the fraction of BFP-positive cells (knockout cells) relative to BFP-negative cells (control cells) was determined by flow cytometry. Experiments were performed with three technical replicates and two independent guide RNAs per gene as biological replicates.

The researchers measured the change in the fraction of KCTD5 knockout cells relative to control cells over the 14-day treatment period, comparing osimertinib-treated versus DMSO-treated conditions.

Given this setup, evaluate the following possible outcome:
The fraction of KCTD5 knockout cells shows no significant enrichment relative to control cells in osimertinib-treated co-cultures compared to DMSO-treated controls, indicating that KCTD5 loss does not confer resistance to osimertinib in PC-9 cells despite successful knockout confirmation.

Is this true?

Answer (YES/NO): YES